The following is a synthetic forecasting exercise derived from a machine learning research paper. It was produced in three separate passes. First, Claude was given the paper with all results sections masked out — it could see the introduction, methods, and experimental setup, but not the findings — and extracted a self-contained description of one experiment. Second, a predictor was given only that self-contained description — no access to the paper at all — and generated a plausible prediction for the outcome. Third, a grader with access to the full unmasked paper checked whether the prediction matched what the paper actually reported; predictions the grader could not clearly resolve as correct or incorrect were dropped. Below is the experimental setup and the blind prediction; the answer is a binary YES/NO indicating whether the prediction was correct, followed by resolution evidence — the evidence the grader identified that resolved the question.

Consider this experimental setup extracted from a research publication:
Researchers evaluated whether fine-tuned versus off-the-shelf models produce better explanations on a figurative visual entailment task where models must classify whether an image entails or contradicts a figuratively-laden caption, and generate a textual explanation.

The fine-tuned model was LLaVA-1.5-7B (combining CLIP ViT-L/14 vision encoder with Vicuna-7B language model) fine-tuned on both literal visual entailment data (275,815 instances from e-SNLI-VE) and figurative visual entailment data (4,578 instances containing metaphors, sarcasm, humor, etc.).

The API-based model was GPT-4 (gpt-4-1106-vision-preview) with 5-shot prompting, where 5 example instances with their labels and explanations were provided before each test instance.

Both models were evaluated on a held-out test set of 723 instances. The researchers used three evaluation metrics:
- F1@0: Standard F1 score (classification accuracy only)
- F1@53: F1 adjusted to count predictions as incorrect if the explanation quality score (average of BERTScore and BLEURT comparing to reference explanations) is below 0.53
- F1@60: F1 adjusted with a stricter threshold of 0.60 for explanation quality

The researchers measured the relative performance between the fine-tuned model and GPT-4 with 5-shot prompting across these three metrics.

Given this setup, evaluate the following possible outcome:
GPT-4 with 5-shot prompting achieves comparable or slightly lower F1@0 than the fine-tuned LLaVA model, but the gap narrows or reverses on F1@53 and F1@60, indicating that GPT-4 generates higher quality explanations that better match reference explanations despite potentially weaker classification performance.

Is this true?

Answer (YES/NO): YES